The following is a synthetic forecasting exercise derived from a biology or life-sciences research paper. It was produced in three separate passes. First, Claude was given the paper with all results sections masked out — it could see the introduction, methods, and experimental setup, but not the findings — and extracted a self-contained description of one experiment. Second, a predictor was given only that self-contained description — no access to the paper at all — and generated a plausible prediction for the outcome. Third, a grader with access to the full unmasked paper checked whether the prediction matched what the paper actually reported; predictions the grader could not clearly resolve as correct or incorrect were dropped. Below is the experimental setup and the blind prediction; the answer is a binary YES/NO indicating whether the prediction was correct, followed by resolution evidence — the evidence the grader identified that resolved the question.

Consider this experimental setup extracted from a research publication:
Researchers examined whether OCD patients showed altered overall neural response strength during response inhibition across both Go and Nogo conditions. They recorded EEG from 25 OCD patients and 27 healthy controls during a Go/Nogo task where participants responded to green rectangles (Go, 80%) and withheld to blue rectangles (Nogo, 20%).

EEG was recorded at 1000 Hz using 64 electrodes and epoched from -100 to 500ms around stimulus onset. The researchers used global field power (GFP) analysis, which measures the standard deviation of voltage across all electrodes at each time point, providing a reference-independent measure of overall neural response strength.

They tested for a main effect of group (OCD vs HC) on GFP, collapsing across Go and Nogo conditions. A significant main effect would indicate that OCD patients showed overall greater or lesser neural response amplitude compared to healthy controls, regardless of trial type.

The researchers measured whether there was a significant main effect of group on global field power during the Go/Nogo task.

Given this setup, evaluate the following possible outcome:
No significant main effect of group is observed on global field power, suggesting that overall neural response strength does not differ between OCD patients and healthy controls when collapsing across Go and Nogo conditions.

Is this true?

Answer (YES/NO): YES